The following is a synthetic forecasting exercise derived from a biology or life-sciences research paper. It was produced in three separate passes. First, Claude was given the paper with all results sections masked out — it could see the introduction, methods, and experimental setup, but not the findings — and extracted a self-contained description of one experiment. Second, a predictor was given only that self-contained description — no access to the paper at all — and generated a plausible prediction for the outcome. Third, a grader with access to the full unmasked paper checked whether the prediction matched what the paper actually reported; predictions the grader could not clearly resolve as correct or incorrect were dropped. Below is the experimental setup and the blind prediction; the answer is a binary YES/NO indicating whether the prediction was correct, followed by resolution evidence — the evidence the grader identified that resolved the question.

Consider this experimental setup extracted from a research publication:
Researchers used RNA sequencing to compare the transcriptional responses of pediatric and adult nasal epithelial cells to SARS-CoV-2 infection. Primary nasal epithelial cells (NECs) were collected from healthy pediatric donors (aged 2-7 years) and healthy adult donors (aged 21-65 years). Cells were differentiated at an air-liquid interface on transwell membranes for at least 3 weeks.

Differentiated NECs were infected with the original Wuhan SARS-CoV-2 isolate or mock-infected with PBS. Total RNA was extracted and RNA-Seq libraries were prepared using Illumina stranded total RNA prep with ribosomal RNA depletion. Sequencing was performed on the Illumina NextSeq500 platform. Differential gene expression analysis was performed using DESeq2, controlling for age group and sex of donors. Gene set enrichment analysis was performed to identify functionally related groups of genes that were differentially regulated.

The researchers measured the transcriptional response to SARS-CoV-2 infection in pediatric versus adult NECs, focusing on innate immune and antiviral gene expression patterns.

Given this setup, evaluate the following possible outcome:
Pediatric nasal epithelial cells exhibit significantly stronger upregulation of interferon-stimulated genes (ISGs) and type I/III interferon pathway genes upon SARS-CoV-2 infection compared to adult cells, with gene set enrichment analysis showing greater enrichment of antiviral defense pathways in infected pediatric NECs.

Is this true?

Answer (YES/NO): YES